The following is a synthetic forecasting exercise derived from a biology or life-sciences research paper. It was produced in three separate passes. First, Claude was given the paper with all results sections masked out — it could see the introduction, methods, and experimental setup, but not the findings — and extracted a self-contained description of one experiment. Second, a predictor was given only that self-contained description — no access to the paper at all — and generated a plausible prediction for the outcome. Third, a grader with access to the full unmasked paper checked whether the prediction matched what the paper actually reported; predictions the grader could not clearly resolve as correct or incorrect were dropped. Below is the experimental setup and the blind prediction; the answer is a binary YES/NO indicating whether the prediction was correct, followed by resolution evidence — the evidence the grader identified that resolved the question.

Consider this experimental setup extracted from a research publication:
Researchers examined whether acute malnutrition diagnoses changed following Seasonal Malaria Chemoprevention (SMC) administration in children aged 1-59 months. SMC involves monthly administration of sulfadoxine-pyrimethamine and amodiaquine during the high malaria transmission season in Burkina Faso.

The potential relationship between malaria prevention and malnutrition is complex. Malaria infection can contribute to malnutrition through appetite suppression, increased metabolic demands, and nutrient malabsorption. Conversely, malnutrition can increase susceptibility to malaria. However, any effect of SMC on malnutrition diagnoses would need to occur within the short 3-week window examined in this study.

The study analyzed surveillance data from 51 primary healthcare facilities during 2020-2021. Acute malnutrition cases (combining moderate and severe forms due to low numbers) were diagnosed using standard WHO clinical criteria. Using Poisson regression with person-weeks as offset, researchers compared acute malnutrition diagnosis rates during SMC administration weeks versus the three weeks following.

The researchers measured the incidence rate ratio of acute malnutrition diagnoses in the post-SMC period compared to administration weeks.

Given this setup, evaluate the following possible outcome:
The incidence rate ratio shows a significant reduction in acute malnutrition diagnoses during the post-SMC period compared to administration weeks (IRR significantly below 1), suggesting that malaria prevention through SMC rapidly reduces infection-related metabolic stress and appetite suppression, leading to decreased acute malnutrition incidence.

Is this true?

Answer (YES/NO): YES